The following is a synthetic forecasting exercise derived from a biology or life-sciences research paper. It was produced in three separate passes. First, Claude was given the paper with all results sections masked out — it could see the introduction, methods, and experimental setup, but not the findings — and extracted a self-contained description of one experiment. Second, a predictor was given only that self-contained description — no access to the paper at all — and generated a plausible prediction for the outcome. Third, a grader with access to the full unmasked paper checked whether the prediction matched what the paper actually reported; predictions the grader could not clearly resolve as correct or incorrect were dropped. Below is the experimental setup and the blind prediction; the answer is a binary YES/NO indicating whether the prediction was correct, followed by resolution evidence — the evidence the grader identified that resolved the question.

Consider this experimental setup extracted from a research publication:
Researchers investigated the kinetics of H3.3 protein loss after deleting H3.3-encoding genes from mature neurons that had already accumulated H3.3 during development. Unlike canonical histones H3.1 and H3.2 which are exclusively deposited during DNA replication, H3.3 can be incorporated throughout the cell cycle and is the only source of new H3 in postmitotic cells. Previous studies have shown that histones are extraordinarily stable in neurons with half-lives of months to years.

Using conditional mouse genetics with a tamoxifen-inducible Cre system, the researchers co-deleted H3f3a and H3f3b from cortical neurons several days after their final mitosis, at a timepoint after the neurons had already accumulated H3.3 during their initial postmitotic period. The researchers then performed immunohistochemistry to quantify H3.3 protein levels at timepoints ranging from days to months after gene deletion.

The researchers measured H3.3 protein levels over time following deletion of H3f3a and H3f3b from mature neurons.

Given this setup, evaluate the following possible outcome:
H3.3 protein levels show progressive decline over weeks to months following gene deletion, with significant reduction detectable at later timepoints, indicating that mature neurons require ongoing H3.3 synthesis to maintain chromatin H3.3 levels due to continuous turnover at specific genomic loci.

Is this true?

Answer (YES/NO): YES